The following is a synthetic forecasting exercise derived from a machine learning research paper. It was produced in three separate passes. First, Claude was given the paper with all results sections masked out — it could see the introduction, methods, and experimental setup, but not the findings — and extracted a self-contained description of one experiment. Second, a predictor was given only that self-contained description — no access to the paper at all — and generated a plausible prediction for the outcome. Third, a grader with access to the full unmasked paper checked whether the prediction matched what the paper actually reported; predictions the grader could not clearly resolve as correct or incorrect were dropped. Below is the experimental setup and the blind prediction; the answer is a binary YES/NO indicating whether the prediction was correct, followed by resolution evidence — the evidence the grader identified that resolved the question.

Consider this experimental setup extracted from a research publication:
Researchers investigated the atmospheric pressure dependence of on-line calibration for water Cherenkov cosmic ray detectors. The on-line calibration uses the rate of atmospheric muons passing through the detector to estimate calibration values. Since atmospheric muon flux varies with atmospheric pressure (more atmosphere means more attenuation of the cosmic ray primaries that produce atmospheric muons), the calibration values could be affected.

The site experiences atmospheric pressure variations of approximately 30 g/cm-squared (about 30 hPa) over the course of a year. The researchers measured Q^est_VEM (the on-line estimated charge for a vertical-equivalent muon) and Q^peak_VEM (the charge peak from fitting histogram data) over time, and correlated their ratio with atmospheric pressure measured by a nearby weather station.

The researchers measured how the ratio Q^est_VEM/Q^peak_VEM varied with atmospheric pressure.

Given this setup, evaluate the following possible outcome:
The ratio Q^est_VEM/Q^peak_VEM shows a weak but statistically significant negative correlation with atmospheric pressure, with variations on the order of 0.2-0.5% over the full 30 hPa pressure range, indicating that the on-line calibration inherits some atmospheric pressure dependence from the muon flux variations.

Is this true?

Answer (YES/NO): NO